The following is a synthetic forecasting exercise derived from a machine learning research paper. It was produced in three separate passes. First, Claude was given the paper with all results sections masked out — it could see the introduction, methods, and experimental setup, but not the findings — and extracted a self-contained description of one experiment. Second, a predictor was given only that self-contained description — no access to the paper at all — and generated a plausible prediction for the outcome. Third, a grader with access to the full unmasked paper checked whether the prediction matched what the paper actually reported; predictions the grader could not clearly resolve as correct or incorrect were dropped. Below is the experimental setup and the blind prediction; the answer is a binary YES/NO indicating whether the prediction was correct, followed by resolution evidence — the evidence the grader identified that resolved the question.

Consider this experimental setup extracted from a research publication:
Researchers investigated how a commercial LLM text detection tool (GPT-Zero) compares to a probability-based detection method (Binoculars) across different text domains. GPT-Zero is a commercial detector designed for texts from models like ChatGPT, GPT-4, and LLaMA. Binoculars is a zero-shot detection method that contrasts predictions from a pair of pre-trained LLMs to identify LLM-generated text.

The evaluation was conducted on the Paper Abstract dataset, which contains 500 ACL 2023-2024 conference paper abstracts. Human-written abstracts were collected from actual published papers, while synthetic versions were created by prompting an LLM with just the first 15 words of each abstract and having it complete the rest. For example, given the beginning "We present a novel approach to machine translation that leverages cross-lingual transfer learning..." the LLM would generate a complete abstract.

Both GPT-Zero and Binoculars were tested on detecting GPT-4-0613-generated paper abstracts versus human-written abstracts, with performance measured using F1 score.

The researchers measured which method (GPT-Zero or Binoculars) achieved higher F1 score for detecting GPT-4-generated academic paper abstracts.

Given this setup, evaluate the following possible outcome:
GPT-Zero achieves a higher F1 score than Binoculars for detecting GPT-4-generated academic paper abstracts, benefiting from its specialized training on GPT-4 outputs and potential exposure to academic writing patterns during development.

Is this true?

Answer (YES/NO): NO